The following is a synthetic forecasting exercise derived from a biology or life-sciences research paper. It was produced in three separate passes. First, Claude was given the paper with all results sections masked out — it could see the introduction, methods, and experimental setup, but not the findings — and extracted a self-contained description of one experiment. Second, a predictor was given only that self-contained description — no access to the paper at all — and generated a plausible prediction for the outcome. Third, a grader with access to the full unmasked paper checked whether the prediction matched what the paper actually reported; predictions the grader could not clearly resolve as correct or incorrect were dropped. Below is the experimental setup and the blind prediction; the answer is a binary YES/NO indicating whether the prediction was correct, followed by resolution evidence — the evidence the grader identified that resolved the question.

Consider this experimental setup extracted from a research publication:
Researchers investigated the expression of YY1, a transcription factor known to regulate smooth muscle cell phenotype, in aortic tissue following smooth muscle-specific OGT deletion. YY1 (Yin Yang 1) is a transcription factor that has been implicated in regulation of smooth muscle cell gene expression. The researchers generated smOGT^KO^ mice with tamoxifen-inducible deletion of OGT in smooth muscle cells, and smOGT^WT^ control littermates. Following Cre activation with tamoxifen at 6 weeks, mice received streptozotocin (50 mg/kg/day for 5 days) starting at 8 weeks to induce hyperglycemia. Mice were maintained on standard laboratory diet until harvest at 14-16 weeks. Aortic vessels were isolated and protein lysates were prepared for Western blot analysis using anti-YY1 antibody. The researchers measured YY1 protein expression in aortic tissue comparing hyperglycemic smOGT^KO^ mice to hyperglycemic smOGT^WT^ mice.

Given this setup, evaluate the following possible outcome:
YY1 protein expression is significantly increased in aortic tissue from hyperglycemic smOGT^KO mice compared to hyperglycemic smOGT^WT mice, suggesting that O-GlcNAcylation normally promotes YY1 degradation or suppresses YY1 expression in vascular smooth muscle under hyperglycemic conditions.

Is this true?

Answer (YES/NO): NO